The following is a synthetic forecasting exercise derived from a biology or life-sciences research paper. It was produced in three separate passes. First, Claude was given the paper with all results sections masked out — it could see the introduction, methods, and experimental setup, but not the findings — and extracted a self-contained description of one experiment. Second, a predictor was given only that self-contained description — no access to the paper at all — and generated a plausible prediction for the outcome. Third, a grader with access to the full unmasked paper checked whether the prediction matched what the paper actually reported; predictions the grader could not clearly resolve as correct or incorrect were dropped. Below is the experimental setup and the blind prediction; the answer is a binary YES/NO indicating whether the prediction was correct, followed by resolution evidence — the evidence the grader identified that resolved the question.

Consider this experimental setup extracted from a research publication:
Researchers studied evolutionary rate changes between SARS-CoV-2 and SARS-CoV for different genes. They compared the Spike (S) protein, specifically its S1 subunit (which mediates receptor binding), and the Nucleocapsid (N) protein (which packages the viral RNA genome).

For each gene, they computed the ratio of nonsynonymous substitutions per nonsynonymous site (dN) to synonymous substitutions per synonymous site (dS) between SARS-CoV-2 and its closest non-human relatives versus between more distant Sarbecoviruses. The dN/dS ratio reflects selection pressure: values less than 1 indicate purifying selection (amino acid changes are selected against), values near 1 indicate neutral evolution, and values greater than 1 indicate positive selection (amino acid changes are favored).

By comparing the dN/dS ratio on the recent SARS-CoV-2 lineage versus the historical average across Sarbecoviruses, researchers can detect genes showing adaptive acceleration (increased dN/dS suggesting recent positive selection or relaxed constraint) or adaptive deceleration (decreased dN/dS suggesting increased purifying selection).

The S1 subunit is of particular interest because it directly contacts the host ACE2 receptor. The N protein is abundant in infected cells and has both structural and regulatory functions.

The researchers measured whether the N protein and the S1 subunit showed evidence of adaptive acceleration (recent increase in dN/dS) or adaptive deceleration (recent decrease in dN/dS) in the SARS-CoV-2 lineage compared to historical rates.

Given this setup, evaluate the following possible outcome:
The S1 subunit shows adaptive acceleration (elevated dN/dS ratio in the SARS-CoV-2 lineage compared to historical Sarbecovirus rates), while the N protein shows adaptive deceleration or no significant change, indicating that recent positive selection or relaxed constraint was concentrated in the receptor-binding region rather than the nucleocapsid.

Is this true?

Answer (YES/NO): NO